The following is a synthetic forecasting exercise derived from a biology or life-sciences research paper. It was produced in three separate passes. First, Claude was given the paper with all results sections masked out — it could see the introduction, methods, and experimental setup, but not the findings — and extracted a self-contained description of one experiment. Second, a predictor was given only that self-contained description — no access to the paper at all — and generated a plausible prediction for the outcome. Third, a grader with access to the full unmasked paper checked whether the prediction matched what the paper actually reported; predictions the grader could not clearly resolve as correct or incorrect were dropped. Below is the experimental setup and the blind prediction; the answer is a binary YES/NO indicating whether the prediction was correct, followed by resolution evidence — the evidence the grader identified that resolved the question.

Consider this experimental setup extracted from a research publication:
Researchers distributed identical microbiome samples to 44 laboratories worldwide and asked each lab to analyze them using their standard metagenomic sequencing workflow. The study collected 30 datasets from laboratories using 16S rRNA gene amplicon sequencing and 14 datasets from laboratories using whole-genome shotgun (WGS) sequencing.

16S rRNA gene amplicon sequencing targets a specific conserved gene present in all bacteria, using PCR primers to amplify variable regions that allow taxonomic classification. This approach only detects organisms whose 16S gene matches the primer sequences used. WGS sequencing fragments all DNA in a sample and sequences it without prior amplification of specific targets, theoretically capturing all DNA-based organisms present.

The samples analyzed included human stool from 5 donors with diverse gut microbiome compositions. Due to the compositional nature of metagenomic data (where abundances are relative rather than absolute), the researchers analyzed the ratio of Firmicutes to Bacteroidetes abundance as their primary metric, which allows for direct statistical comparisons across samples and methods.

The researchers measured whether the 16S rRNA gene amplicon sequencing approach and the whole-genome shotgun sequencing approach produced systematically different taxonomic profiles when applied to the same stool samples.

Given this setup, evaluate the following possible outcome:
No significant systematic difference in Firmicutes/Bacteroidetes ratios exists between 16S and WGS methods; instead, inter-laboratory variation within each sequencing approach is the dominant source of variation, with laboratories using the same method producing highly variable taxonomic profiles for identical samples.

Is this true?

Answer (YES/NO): NO